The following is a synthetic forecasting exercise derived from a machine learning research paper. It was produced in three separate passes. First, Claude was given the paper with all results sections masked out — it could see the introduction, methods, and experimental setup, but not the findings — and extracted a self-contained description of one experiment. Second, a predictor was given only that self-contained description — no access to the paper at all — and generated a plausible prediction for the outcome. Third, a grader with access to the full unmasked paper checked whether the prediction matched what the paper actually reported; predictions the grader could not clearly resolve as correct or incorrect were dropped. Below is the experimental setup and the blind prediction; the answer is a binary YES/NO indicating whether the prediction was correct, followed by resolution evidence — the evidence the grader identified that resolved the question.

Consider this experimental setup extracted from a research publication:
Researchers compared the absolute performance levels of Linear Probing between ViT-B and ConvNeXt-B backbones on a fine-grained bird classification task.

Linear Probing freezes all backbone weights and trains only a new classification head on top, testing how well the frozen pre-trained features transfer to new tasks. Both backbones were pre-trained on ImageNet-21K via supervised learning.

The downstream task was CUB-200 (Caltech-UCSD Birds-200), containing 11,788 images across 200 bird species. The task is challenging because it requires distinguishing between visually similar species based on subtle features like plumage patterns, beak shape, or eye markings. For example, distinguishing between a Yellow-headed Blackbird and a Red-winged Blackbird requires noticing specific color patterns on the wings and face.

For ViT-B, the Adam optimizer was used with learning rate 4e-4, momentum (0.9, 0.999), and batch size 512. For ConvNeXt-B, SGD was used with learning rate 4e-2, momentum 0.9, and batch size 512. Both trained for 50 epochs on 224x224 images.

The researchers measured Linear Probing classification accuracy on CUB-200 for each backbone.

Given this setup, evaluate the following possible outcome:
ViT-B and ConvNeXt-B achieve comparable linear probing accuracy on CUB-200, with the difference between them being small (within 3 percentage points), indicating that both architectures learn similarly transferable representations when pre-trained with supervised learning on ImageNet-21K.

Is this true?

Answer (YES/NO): NO